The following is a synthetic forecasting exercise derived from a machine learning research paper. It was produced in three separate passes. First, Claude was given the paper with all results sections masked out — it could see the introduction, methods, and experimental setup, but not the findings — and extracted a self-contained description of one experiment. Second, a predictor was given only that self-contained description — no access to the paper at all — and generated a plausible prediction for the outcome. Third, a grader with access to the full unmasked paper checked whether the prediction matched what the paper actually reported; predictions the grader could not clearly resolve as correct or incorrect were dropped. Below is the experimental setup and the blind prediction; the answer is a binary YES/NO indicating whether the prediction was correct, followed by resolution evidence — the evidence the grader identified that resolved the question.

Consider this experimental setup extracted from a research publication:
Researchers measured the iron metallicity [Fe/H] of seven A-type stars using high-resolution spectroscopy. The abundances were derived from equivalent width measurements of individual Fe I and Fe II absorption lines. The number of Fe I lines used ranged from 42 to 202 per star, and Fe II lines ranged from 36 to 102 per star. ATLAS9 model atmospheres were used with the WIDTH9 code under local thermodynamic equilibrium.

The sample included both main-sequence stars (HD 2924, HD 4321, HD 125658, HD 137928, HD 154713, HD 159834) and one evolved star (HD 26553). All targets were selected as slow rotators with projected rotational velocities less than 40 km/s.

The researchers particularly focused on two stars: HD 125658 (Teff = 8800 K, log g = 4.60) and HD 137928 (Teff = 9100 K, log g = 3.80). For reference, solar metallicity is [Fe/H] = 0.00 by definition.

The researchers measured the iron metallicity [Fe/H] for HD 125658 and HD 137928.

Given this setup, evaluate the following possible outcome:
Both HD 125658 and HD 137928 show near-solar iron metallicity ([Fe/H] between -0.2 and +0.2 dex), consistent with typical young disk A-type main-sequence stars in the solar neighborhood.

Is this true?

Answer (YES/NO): NO